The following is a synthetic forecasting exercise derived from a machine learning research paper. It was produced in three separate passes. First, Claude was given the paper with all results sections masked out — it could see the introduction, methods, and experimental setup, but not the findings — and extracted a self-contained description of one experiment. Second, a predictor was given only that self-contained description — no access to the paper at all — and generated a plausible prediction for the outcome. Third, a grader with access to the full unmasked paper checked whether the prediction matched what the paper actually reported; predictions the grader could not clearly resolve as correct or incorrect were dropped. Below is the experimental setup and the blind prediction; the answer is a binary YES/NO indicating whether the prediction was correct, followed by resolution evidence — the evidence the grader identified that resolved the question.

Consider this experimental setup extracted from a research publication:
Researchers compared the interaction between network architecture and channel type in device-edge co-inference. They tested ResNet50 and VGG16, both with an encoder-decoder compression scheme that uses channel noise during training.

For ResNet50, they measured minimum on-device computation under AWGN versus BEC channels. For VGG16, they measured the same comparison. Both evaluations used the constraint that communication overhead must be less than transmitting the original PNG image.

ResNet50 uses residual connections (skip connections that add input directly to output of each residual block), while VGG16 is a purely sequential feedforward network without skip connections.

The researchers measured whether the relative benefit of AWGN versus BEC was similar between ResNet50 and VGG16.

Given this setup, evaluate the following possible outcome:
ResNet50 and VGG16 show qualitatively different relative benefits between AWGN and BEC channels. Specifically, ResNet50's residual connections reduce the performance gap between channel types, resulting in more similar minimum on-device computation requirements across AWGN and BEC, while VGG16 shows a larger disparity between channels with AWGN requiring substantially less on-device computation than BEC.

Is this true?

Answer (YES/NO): NO